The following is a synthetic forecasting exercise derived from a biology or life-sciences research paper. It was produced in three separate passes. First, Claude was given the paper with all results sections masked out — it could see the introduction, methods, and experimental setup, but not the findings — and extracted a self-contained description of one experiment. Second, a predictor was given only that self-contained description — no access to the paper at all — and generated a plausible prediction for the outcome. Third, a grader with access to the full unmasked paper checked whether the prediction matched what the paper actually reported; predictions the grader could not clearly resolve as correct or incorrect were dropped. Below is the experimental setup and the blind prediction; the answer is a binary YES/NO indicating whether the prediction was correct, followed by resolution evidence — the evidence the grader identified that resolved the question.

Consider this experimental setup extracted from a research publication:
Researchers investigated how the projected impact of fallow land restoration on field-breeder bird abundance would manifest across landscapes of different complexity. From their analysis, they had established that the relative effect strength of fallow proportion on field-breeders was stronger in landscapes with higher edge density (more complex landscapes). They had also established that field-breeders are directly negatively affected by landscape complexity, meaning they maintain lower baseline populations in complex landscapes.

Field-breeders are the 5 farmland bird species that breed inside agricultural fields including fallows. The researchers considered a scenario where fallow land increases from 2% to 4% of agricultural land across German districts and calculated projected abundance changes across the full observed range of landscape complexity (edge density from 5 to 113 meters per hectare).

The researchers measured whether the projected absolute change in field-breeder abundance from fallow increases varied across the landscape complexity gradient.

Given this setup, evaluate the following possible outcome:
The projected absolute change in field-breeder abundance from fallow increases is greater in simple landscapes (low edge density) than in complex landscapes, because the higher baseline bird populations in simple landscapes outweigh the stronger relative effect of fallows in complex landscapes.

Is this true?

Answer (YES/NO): NO